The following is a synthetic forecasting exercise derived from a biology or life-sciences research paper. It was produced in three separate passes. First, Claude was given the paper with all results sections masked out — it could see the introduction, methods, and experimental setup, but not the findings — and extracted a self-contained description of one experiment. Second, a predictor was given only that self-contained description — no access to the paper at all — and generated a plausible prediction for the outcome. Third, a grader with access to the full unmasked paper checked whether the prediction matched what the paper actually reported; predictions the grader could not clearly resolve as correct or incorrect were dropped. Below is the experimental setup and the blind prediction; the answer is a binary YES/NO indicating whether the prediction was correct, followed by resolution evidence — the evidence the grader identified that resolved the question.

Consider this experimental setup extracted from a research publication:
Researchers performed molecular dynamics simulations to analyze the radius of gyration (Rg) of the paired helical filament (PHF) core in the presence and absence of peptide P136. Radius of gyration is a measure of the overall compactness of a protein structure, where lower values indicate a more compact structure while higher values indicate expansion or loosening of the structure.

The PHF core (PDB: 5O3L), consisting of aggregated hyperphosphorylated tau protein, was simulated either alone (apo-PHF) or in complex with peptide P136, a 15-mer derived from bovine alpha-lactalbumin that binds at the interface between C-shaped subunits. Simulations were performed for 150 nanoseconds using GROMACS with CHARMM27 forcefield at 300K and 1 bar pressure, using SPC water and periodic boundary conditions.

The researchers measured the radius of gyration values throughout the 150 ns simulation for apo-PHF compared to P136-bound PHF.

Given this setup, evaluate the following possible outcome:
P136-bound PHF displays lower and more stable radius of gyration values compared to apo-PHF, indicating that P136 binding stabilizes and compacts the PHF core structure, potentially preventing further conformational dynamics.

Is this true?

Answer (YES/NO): NO